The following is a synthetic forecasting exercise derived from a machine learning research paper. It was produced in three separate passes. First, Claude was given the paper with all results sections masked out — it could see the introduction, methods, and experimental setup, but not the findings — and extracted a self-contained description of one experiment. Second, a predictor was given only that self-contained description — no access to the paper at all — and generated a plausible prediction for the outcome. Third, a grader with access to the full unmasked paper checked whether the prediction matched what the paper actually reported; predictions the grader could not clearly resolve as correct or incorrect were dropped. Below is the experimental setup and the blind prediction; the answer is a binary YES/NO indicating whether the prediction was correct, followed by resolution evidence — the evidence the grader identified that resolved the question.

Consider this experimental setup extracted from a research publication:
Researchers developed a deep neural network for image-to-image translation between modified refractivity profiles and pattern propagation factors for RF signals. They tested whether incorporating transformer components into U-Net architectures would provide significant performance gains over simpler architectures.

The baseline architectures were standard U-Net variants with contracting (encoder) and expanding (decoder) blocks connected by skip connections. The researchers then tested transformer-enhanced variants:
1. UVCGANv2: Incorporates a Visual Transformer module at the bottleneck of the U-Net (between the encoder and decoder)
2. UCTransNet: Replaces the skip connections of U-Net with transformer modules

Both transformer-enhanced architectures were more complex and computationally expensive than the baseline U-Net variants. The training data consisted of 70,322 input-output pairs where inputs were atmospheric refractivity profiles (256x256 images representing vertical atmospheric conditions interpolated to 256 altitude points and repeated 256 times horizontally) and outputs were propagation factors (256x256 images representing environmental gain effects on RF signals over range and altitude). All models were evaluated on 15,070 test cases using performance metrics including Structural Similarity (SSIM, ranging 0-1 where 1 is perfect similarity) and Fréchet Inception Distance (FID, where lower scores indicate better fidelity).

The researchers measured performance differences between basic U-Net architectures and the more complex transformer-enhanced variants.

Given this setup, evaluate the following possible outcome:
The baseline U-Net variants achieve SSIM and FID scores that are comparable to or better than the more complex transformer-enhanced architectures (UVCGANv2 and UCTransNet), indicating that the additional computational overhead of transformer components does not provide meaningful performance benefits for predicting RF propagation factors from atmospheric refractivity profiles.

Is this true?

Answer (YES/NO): NO